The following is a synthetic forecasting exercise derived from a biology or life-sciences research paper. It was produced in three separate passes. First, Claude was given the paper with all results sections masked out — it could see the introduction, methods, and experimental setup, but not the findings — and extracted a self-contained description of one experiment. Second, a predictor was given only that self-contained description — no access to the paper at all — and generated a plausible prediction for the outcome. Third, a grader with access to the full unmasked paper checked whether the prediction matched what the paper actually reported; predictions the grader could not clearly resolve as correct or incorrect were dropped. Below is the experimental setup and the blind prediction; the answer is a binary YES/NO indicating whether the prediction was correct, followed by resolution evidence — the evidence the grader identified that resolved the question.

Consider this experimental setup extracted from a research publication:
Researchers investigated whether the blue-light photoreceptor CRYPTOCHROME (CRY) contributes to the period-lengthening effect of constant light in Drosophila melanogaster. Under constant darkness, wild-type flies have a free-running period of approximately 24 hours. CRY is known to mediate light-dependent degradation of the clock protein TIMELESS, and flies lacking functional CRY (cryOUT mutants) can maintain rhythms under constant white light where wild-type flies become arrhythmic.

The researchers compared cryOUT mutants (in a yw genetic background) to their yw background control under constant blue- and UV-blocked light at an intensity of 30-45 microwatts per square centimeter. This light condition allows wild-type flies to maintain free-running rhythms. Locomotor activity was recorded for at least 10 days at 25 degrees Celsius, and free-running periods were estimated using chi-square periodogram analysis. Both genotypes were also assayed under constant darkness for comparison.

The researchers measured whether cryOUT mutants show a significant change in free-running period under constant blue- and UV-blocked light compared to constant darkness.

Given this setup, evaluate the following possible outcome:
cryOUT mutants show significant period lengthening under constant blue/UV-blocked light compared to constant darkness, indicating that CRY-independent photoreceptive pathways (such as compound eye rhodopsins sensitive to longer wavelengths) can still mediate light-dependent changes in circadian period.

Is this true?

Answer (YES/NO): NO